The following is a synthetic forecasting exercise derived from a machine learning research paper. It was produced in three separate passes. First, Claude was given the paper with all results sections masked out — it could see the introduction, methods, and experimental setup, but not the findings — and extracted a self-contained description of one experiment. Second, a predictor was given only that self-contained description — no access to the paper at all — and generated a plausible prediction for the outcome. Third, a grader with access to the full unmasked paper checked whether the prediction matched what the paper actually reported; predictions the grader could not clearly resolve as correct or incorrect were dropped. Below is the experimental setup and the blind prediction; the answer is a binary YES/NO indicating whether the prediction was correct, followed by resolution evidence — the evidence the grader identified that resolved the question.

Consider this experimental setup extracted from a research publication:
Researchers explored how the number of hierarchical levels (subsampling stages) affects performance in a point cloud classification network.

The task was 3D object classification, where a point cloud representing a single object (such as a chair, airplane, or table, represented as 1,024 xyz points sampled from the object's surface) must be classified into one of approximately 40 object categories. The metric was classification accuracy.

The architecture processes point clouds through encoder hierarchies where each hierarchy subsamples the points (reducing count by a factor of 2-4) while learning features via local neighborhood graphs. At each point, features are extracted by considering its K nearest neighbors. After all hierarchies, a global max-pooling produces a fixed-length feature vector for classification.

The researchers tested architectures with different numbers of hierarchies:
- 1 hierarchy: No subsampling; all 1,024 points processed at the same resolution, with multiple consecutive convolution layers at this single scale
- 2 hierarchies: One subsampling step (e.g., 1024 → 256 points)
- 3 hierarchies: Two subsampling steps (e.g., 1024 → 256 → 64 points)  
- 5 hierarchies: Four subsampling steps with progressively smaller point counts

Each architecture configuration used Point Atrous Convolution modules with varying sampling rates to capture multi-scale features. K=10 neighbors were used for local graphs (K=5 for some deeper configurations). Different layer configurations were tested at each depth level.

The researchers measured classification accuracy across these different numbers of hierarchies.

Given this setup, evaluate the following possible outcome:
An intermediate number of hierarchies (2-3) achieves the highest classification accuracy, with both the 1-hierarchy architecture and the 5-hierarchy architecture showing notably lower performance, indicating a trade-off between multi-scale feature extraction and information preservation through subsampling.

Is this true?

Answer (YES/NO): NO